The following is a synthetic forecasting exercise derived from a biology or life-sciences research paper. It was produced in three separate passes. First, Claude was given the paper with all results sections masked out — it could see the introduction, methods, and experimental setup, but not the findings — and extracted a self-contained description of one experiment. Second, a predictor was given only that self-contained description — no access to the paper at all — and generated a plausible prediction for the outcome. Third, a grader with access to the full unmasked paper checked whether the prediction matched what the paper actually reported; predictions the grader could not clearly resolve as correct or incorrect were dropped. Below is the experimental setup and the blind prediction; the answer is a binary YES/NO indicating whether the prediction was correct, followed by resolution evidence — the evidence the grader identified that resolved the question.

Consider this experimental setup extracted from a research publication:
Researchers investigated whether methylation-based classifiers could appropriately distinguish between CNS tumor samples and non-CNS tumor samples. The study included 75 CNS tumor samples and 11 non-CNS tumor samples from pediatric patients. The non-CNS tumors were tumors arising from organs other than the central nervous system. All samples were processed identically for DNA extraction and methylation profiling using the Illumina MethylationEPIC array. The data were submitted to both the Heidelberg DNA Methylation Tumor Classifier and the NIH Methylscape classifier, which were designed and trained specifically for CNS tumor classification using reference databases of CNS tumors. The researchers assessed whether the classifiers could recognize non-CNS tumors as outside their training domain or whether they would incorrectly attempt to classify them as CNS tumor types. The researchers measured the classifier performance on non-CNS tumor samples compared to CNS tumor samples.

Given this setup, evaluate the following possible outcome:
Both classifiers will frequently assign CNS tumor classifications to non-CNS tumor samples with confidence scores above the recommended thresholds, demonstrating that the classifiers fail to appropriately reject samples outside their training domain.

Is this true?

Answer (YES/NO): NO